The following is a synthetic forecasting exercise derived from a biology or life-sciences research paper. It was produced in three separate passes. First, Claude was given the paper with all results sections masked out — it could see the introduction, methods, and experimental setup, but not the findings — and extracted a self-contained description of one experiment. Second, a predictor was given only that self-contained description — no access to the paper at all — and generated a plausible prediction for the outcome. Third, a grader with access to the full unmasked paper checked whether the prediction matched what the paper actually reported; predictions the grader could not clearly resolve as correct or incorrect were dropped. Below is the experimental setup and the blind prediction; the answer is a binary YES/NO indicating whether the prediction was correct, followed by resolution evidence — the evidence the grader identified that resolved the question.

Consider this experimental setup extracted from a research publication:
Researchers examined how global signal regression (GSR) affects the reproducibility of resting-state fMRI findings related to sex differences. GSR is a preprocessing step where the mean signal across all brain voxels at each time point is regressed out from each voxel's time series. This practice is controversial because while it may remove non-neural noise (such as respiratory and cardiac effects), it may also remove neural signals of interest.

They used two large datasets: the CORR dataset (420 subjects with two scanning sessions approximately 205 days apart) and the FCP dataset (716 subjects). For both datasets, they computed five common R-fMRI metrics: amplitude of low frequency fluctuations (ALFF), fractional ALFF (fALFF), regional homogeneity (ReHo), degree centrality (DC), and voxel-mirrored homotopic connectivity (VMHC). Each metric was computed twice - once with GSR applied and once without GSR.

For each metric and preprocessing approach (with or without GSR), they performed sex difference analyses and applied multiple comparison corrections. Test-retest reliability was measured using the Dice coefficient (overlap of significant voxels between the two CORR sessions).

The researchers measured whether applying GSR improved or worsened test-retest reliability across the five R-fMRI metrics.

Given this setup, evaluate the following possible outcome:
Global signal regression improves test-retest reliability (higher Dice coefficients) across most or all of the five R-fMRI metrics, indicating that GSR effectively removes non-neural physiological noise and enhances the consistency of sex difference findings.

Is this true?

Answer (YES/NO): NO